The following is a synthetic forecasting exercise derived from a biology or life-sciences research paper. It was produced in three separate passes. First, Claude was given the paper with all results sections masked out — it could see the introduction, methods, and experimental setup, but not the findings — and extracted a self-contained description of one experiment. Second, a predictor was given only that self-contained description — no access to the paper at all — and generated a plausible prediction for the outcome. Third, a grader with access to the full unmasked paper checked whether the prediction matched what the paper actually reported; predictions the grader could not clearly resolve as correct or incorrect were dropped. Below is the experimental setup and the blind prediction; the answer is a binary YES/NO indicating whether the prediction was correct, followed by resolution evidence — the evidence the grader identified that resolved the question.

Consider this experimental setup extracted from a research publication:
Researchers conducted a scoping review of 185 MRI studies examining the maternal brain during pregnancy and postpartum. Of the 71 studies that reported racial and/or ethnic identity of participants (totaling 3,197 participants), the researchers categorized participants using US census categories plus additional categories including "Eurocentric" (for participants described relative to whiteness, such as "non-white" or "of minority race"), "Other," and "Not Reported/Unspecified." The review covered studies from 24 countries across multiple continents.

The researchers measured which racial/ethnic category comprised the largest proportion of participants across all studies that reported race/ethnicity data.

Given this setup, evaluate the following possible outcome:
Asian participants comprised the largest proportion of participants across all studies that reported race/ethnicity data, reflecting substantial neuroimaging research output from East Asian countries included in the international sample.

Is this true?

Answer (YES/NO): NO